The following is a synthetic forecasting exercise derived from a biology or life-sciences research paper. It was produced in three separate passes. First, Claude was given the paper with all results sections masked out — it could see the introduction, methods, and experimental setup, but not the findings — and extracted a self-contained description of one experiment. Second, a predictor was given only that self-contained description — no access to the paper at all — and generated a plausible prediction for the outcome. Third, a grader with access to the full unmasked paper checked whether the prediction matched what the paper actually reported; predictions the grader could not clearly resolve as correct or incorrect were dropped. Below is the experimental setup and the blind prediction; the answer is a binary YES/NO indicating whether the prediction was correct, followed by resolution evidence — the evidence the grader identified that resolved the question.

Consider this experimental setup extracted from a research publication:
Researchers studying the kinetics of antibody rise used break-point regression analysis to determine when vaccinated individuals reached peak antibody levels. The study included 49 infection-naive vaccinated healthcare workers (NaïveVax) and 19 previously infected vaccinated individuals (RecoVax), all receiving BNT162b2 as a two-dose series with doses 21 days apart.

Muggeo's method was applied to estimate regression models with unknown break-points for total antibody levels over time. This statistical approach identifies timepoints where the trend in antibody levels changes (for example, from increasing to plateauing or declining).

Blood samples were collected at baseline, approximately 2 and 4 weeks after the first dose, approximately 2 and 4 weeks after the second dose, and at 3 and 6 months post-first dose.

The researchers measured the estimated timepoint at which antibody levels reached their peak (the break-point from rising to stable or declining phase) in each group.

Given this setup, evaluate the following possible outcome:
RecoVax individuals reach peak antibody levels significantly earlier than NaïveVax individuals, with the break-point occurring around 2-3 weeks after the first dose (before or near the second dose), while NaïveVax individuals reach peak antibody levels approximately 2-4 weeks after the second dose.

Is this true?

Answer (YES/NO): NO